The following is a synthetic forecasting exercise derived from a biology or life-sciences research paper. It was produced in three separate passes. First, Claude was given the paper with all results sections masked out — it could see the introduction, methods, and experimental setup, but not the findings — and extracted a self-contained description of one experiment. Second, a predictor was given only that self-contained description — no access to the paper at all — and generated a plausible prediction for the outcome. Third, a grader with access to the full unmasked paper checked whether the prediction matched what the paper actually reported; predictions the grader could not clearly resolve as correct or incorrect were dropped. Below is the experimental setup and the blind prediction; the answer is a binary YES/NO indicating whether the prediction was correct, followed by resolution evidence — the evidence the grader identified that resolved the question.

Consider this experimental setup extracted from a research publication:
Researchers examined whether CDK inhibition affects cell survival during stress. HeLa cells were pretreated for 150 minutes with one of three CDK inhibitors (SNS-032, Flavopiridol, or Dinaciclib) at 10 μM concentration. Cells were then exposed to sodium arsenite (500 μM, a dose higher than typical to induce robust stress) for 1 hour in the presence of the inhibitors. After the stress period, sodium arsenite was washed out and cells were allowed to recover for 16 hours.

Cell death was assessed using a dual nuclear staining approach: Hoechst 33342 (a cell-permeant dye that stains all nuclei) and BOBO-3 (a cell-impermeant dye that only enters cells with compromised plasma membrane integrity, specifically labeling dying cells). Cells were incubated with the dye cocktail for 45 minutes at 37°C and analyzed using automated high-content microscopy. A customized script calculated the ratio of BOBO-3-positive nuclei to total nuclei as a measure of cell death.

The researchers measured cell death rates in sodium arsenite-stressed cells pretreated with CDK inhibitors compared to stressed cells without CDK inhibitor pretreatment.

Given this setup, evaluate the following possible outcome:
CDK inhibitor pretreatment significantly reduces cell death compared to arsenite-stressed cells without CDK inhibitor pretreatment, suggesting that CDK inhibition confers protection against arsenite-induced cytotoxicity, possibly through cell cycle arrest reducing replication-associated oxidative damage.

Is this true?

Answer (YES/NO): NO